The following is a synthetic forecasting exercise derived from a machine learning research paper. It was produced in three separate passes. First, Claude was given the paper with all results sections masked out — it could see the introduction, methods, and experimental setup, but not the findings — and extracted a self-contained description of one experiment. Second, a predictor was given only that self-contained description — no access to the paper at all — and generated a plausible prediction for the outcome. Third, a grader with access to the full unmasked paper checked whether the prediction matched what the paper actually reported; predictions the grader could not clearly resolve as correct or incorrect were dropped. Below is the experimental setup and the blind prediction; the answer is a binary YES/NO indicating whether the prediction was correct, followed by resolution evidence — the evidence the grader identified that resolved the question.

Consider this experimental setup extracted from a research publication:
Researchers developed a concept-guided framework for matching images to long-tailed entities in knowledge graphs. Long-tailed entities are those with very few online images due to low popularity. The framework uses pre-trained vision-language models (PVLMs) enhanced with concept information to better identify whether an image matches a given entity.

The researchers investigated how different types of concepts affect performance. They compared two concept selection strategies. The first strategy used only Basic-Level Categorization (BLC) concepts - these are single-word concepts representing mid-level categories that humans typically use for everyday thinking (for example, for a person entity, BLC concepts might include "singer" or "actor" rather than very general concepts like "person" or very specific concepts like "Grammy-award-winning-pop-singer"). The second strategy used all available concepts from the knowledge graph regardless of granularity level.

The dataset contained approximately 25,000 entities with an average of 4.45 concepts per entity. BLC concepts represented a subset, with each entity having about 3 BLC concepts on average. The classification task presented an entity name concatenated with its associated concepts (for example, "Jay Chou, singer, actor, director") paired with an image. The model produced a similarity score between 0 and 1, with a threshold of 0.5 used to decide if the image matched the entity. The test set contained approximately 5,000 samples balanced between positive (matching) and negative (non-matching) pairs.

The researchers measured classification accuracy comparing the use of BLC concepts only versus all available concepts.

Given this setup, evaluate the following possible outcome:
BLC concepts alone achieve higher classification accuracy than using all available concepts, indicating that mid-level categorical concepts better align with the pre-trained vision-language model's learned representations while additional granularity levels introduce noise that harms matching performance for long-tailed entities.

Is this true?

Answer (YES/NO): NO